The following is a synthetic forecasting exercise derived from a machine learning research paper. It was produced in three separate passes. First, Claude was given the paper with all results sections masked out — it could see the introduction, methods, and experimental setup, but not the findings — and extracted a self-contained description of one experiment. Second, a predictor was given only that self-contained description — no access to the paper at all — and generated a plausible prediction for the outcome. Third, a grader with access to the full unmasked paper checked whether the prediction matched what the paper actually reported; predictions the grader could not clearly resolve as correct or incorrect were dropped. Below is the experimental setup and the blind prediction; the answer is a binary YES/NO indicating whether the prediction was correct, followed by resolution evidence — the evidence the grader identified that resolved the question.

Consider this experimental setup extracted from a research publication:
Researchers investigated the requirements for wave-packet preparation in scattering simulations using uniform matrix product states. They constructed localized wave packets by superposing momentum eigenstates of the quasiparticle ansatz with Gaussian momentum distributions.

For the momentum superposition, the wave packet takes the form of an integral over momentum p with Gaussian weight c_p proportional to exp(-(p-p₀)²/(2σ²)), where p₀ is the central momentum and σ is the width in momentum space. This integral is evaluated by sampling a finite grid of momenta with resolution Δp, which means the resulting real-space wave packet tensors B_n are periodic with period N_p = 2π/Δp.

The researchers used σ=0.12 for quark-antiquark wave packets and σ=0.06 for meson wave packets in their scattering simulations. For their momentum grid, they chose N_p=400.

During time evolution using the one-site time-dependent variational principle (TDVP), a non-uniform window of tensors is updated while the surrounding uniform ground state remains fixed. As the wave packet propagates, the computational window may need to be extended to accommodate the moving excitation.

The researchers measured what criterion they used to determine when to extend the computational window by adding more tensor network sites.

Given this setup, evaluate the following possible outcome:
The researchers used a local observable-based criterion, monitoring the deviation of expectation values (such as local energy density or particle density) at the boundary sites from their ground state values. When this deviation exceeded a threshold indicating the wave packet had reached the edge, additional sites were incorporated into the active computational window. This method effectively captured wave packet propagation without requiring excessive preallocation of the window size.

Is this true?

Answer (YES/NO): NO